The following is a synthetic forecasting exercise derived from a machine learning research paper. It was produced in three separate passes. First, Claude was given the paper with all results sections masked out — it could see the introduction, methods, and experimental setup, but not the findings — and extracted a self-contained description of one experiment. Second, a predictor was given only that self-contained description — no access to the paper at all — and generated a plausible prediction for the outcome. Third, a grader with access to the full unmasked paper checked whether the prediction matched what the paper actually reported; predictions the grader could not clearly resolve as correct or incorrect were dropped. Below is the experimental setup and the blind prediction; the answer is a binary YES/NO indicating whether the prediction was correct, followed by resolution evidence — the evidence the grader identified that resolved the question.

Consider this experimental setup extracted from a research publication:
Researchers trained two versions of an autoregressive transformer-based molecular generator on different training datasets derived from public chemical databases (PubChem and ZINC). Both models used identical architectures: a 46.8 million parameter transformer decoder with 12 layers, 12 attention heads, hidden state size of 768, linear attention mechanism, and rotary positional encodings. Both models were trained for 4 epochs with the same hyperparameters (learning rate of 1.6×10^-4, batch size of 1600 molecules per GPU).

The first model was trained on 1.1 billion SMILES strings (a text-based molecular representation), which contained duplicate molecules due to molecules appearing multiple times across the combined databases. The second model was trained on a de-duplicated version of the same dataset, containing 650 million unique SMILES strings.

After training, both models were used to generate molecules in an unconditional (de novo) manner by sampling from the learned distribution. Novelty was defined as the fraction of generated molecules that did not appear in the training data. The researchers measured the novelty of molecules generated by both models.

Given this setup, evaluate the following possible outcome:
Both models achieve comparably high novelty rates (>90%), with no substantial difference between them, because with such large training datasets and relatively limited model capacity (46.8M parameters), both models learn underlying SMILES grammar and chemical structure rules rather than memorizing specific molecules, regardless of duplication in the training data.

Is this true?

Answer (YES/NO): NO